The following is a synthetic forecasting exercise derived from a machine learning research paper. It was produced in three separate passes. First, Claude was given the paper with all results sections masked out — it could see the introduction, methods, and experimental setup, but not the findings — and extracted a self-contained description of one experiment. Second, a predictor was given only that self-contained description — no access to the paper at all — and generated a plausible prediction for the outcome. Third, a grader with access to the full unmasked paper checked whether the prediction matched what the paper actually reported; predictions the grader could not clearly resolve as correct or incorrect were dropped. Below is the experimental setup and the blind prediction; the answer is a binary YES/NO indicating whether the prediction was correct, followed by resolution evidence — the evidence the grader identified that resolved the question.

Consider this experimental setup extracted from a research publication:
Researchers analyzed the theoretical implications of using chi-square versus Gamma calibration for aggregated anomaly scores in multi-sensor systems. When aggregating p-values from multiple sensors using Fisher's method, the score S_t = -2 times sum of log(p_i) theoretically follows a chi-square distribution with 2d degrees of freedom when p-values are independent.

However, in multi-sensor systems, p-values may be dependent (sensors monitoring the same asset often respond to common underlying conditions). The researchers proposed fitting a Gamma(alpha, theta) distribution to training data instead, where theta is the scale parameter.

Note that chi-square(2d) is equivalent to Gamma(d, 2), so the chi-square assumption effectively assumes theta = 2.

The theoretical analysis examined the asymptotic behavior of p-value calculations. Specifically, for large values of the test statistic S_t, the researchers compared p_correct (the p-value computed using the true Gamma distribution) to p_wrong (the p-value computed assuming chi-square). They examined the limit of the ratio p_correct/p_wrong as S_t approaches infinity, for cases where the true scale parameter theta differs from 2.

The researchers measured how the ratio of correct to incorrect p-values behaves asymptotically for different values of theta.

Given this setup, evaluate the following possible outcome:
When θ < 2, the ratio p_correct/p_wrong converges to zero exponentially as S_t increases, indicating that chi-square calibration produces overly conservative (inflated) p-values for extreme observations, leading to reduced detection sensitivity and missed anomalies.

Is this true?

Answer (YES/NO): NO